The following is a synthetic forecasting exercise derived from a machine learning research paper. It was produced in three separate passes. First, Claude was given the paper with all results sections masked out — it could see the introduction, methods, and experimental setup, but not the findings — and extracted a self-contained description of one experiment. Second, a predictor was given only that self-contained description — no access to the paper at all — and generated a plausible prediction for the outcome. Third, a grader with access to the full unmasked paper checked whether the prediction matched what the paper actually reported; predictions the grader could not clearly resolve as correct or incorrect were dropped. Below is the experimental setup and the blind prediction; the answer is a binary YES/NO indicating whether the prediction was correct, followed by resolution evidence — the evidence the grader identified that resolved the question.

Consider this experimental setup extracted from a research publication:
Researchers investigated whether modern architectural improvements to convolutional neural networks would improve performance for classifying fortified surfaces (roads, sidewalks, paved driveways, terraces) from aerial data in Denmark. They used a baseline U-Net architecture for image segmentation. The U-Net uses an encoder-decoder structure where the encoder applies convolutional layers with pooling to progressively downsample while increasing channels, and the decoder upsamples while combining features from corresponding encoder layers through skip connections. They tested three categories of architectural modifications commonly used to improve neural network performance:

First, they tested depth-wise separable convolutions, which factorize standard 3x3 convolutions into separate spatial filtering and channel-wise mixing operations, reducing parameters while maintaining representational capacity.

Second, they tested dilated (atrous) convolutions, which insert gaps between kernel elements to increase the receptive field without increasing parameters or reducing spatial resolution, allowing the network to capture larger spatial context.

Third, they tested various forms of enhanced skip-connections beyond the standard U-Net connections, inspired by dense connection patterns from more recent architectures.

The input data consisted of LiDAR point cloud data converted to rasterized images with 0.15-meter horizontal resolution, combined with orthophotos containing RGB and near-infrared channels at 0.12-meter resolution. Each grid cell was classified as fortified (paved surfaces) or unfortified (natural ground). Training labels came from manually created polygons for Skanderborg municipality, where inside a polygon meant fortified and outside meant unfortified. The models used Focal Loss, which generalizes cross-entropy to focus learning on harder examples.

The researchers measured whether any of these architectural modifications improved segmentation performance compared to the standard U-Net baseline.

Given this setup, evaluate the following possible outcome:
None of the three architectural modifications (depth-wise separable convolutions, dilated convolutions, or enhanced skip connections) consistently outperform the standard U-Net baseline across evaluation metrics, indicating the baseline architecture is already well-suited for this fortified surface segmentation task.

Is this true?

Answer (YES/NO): YES